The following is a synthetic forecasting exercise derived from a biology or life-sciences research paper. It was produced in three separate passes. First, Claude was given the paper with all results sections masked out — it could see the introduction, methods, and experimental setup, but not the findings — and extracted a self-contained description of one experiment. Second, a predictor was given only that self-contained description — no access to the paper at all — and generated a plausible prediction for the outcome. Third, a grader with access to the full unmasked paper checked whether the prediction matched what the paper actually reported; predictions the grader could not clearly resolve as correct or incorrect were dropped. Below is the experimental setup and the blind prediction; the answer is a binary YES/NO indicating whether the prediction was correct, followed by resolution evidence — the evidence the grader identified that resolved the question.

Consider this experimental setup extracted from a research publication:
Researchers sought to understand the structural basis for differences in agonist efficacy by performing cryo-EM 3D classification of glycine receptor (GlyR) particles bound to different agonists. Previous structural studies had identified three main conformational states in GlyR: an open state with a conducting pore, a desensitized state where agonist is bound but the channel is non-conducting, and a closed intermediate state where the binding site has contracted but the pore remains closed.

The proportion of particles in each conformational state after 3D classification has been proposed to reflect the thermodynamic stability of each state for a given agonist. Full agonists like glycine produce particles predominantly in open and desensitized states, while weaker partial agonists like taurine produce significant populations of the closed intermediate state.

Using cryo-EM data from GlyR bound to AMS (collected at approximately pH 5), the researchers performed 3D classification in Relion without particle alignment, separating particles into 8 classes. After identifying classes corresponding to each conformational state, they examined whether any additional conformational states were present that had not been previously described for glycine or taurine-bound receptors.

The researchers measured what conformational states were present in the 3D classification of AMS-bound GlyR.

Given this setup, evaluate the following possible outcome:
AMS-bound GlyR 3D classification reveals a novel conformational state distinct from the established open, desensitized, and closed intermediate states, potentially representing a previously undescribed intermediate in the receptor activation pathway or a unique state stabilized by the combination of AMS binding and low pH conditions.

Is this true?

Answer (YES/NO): NO